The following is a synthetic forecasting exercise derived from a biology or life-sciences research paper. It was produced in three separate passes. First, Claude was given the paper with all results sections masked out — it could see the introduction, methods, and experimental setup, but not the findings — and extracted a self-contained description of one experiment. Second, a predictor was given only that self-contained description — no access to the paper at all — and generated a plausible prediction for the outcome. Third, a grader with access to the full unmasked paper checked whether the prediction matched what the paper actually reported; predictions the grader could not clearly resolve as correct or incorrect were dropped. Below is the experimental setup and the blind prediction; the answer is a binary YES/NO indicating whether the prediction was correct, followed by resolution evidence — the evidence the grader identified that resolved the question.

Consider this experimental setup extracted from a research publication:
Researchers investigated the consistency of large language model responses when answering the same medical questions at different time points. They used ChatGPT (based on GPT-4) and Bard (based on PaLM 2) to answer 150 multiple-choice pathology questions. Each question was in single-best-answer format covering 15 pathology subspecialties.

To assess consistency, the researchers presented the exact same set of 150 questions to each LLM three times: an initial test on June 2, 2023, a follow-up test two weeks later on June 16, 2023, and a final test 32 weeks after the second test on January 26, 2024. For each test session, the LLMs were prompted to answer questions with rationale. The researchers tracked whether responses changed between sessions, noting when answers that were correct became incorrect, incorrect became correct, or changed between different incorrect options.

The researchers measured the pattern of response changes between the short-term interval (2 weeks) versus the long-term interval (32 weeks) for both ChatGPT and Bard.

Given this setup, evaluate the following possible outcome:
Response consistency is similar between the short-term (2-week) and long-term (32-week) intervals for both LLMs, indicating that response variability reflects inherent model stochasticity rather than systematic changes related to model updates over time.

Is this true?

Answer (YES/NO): NO